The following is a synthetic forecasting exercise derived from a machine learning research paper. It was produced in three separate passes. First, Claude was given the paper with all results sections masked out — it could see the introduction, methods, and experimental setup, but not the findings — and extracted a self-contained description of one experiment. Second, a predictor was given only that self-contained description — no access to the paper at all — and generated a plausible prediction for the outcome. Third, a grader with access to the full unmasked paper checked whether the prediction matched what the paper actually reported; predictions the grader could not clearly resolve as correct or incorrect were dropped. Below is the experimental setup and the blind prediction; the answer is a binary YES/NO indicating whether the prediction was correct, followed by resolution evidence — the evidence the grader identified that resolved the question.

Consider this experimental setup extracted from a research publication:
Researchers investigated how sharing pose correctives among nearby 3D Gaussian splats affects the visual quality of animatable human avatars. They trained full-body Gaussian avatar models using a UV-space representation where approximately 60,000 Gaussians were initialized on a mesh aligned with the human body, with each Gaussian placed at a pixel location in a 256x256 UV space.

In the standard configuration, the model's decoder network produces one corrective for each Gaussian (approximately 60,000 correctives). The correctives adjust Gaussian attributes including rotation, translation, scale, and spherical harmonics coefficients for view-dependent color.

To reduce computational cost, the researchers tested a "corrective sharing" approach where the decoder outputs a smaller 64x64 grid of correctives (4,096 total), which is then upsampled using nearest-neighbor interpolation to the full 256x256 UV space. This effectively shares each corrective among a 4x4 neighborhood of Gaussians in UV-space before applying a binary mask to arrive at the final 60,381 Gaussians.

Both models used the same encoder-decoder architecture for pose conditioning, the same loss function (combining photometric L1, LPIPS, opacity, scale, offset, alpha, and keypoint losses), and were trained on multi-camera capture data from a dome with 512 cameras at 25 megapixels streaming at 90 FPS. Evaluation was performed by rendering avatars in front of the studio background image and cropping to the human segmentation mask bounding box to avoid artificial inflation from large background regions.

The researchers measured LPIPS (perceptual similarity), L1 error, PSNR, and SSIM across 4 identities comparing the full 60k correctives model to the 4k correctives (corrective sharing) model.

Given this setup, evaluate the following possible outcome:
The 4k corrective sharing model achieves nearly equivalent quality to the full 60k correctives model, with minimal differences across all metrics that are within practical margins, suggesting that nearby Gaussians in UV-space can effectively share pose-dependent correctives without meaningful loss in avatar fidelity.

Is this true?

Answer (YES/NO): YES